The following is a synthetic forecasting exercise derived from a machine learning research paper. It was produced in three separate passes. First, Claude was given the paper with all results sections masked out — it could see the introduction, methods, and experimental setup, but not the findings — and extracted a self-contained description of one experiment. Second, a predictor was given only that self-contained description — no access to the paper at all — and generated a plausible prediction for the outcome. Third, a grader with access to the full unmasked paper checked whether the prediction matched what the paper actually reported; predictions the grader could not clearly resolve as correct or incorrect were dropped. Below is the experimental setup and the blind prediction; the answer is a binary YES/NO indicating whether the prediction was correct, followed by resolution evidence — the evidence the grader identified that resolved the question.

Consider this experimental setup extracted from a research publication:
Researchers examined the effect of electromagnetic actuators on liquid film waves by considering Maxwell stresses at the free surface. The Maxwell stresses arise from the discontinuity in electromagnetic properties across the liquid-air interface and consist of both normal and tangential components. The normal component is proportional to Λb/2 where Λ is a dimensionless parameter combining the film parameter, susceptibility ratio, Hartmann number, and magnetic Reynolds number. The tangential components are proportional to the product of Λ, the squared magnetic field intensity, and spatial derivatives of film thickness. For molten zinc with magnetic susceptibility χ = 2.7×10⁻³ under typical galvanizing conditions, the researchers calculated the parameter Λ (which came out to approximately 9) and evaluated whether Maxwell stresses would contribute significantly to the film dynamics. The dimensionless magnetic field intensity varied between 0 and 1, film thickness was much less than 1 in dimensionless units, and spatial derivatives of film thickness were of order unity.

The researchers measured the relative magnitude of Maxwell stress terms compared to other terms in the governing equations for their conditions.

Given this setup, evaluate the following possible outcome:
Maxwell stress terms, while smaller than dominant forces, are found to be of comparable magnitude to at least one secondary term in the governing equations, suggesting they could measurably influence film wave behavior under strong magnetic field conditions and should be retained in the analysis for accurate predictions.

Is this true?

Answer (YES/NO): NO